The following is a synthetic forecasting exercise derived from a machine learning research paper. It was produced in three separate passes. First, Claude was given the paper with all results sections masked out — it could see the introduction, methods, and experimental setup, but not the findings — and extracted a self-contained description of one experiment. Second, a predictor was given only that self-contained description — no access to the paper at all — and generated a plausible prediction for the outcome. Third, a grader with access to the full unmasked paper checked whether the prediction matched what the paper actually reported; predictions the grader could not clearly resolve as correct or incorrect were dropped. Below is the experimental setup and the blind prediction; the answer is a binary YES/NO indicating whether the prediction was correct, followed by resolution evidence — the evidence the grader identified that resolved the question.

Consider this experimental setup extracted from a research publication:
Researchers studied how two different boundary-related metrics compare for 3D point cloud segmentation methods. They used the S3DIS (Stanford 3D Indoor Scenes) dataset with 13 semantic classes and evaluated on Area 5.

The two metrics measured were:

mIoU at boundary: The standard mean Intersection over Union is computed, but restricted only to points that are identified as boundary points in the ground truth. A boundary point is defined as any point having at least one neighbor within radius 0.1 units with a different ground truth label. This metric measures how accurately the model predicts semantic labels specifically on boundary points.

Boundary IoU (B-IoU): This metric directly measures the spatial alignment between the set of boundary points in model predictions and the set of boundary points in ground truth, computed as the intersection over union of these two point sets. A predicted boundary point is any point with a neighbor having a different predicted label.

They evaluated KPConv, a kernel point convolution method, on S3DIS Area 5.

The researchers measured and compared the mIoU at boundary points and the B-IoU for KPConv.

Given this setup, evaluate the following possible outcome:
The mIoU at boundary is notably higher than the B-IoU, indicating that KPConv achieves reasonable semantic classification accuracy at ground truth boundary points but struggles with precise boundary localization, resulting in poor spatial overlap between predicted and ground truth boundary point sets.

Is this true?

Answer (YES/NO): NO